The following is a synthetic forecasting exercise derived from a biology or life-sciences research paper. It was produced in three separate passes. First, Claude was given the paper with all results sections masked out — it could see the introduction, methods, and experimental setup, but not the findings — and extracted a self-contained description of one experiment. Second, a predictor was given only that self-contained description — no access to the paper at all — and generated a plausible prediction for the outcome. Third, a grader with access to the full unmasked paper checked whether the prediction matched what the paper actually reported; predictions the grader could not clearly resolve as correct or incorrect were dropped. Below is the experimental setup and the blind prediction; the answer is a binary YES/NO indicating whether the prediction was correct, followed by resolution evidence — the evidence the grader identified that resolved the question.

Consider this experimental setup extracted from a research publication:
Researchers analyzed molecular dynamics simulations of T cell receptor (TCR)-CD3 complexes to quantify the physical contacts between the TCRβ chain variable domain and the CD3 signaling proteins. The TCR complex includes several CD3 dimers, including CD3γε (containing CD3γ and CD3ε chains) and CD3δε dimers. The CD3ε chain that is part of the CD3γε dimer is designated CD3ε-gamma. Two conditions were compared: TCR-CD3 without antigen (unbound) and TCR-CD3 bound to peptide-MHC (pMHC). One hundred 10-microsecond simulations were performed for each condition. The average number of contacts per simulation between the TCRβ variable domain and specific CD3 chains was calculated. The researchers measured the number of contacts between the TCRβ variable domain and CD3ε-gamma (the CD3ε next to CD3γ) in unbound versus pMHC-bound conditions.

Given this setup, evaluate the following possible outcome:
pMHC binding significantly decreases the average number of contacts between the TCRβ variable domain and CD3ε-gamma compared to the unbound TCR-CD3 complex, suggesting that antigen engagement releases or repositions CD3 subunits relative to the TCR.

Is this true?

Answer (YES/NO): YES